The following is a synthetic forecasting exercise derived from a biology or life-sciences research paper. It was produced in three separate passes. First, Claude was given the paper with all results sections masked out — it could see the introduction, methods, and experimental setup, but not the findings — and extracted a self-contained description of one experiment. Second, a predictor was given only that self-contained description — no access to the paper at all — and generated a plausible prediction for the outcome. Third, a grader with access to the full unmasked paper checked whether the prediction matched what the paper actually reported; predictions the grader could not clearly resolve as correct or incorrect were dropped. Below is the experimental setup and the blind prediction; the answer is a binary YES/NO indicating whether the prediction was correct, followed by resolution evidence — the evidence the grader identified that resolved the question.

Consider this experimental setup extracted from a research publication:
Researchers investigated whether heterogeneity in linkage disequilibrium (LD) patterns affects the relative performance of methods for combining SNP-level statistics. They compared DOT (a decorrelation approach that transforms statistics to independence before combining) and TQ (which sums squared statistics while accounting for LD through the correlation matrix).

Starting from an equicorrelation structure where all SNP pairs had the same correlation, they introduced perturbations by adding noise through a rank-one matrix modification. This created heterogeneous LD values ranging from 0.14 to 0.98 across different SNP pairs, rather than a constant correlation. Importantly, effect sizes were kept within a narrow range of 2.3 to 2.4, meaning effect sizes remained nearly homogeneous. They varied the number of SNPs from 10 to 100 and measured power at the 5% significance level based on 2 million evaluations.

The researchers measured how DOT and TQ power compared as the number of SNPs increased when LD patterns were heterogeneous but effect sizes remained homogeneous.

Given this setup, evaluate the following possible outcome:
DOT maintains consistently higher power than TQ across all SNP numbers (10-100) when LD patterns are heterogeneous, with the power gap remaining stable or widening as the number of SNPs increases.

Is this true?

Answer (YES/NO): NO